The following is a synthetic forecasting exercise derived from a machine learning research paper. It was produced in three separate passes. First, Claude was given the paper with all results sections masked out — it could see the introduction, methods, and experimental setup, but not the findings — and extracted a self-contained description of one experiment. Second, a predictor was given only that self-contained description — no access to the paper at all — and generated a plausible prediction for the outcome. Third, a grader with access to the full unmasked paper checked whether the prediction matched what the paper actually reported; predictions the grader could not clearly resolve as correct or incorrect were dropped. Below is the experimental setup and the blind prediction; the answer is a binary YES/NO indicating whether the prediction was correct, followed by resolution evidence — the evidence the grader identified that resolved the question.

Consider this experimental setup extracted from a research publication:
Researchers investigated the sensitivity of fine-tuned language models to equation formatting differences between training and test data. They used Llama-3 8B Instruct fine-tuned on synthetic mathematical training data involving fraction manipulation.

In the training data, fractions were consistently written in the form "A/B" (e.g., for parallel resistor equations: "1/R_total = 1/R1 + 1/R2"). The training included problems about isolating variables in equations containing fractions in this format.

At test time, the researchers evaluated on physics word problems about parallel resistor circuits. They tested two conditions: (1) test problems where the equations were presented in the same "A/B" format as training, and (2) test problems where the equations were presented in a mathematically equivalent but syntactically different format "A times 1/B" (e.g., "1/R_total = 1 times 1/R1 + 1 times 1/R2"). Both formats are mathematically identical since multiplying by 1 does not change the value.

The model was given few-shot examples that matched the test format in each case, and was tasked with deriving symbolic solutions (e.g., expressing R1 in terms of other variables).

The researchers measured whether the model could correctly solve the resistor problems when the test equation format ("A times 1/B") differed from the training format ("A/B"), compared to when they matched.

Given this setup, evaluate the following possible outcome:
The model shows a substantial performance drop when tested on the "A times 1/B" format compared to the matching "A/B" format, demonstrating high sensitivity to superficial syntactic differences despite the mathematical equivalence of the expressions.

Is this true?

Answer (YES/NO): YES